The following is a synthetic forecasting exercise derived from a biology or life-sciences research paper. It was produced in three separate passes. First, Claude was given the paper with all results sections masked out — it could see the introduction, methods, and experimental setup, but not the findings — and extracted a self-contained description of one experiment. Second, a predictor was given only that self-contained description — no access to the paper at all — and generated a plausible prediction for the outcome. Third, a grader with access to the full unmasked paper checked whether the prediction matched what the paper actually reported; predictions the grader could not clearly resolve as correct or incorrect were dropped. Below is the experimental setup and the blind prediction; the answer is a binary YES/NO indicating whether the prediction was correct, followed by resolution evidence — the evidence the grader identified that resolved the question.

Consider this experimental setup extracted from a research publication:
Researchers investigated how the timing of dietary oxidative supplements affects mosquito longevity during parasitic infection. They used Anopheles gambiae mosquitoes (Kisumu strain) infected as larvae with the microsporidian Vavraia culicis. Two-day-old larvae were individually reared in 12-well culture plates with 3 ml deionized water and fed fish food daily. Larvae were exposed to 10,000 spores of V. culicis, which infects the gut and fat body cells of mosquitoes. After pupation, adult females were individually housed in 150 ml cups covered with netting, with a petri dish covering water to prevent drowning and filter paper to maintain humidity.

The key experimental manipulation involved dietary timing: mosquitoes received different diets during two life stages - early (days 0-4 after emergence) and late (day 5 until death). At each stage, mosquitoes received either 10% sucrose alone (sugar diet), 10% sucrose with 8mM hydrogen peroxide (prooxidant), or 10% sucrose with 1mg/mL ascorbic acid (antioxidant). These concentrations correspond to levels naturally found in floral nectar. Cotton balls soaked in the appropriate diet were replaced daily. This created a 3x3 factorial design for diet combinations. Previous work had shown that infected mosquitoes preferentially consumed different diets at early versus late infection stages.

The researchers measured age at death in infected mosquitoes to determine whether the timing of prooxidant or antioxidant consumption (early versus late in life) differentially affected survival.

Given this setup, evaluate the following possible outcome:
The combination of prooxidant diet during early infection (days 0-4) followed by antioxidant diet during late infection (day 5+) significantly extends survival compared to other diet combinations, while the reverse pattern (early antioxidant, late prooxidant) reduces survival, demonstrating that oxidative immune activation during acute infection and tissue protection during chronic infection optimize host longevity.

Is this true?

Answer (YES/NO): NO